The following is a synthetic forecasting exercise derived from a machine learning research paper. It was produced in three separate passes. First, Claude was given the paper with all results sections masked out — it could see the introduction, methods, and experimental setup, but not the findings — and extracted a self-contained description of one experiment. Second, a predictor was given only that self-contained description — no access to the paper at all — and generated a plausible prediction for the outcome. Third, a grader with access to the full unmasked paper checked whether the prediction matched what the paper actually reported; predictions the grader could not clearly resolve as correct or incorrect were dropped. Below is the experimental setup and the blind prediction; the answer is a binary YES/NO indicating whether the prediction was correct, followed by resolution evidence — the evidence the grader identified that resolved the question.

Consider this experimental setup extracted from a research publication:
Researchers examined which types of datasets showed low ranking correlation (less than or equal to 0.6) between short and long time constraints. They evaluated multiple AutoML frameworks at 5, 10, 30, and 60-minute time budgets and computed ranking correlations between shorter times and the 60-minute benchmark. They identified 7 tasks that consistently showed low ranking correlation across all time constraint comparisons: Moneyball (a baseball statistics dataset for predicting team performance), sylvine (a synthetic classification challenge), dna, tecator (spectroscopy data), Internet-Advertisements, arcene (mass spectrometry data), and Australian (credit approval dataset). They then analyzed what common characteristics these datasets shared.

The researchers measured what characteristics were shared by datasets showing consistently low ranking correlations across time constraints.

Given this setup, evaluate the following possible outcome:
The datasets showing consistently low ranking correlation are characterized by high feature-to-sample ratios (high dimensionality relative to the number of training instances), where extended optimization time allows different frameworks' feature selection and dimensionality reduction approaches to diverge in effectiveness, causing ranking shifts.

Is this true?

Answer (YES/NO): NO